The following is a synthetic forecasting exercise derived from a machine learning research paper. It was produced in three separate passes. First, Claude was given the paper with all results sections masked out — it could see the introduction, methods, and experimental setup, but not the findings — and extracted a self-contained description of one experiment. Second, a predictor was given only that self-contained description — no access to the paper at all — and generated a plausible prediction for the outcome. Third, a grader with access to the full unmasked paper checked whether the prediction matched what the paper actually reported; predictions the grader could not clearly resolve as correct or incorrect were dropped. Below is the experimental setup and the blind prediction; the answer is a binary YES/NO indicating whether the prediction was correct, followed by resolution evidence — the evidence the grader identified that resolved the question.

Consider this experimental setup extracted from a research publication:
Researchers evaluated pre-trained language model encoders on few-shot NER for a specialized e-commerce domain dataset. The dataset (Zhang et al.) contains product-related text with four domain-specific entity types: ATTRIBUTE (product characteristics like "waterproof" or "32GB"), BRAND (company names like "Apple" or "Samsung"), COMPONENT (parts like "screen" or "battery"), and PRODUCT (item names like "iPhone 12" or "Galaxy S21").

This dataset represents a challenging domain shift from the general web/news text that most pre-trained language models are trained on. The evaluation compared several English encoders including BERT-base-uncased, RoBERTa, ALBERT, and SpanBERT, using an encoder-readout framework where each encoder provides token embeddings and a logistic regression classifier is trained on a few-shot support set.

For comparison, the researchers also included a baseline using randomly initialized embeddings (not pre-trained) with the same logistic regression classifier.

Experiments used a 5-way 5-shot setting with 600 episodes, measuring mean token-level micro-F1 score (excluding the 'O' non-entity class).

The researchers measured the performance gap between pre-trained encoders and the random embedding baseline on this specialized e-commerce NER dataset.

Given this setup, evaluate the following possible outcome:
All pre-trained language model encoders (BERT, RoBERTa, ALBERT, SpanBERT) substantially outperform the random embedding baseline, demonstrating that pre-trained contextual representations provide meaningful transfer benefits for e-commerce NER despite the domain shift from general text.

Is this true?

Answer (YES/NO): YES